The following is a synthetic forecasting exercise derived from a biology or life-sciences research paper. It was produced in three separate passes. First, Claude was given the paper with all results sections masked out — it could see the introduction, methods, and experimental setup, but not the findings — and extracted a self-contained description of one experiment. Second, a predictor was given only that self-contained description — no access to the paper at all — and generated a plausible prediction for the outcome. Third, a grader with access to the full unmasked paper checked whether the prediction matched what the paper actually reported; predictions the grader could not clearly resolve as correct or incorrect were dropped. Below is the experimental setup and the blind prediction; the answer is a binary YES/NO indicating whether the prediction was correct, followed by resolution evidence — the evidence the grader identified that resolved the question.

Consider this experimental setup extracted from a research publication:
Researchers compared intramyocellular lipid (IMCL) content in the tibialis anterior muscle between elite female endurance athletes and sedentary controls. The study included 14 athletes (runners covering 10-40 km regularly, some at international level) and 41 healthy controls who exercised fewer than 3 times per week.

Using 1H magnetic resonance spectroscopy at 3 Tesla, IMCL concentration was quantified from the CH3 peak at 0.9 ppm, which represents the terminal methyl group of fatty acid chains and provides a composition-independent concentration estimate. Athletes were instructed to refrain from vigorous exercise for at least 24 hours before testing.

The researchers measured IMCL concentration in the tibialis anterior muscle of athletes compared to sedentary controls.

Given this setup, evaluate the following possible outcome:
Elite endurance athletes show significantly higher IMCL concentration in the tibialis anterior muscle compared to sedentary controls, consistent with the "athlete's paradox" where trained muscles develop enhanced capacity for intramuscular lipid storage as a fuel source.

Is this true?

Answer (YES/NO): NO